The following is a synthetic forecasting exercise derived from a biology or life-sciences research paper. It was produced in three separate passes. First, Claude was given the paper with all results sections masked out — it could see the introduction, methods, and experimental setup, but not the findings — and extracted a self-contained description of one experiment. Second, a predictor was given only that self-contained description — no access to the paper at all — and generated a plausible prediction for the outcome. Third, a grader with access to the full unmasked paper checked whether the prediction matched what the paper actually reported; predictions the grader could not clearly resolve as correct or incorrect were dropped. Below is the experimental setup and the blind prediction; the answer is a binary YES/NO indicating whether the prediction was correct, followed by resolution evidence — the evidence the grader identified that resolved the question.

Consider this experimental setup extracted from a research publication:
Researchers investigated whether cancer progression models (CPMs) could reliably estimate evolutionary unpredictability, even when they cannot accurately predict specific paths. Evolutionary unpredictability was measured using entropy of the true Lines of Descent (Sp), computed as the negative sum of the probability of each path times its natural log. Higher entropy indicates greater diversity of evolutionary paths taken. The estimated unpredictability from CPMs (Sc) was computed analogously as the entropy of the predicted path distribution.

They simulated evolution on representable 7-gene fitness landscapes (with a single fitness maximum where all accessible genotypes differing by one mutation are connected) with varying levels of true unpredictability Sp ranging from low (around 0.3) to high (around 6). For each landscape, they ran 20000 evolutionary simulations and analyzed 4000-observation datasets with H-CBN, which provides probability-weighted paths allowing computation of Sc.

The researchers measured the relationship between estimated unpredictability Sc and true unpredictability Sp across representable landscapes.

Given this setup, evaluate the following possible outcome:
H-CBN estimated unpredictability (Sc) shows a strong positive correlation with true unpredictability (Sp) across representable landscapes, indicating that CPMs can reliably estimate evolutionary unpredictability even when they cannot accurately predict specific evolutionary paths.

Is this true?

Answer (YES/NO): YES